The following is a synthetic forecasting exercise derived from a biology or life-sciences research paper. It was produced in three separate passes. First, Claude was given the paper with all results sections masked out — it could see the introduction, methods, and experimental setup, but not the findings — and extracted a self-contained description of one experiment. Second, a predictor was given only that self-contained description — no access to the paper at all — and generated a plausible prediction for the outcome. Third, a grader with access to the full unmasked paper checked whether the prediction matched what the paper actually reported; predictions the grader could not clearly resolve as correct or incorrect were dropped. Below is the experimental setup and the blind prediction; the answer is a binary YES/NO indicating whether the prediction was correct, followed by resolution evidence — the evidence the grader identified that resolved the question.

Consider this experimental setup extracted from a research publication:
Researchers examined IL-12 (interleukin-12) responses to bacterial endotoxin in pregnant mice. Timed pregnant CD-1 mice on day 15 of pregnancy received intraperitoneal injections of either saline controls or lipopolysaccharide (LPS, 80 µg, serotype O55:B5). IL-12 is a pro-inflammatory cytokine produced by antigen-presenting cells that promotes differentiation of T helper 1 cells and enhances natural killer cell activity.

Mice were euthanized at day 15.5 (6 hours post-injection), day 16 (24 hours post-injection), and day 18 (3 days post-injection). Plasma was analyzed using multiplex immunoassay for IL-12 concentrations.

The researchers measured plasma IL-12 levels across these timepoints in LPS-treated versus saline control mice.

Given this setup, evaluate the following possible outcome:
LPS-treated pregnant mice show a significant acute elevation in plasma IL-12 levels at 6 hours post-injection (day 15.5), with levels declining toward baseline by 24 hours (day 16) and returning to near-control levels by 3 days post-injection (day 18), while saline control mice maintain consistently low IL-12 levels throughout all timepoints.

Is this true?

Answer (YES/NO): NO